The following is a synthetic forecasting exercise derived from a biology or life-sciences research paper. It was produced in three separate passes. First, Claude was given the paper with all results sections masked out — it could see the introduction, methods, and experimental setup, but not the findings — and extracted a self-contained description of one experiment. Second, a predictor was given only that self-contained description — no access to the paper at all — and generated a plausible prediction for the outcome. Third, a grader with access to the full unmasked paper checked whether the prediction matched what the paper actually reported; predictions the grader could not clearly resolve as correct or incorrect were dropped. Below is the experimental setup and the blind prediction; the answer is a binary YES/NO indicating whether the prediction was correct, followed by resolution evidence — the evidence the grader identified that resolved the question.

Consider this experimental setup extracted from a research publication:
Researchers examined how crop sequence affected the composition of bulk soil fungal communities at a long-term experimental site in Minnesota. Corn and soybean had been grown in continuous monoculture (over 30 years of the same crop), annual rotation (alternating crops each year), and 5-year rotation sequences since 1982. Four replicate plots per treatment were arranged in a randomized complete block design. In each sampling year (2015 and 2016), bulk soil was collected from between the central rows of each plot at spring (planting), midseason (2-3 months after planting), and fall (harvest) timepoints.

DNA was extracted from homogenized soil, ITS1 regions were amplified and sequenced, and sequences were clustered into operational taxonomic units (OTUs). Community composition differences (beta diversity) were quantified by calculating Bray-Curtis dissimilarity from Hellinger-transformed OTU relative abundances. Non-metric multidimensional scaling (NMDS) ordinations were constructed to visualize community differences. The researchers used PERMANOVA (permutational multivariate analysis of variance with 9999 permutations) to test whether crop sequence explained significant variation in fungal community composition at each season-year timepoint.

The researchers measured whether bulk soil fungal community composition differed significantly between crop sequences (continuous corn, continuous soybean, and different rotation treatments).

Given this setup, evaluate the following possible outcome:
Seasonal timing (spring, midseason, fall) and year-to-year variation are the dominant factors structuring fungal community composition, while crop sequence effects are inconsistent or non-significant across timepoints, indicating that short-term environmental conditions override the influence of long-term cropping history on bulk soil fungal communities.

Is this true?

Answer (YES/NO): NO